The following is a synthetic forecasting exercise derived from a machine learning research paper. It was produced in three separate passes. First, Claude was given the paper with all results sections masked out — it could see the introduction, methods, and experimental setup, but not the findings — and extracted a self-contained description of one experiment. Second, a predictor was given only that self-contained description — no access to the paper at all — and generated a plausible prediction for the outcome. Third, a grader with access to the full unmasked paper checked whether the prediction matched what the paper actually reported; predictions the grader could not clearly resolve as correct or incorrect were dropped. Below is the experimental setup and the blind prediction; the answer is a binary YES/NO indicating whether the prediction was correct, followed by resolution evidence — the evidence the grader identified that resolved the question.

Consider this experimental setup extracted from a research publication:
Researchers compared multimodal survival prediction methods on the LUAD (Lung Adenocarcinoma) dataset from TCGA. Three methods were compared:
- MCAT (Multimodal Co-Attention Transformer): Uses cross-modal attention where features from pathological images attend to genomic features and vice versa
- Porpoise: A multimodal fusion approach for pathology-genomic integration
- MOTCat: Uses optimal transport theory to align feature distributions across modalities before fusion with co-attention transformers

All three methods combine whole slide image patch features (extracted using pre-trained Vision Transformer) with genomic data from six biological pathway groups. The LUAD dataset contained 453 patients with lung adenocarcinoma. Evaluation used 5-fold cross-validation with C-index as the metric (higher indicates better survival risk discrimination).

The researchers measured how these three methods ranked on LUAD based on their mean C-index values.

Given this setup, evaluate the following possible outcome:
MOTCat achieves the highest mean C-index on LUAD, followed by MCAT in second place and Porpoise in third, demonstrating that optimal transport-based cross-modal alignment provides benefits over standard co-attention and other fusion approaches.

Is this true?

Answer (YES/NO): YES